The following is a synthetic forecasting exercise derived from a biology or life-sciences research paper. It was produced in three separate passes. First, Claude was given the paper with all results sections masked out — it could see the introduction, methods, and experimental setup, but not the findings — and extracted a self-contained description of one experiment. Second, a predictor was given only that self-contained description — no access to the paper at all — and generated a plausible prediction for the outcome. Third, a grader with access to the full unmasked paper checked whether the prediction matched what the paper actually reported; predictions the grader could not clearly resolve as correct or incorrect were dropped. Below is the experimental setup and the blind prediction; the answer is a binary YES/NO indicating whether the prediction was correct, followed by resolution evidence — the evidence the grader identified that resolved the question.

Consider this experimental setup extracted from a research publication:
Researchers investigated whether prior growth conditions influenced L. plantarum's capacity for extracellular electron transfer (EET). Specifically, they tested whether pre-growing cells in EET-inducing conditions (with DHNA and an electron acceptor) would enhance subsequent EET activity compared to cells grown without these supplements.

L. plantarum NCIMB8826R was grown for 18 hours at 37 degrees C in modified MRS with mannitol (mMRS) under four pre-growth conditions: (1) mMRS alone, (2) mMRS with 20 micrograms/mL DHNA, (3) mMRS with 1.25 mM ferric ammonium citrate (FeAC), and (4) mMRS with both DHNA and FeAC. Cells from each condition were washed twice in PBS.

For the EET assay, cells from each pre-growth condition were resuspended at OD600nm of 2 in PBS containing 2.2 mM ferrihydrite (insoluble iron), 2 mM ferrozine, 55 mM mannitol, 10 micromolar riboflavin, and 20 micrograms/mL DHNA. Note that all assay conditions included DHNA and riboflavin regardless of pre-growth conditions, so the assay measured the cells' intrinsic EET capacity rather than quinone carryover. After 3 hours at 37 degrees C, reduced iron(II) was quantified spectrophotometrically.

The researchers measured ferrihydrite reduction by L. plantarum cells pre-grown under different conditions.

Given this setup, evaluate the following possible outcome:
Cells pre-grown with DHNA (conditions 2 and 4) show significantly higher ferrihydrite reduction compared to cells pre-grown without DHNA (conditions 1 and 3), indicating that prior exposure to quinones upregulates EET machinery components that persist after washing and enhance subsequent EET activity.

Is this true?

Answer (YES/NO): NO